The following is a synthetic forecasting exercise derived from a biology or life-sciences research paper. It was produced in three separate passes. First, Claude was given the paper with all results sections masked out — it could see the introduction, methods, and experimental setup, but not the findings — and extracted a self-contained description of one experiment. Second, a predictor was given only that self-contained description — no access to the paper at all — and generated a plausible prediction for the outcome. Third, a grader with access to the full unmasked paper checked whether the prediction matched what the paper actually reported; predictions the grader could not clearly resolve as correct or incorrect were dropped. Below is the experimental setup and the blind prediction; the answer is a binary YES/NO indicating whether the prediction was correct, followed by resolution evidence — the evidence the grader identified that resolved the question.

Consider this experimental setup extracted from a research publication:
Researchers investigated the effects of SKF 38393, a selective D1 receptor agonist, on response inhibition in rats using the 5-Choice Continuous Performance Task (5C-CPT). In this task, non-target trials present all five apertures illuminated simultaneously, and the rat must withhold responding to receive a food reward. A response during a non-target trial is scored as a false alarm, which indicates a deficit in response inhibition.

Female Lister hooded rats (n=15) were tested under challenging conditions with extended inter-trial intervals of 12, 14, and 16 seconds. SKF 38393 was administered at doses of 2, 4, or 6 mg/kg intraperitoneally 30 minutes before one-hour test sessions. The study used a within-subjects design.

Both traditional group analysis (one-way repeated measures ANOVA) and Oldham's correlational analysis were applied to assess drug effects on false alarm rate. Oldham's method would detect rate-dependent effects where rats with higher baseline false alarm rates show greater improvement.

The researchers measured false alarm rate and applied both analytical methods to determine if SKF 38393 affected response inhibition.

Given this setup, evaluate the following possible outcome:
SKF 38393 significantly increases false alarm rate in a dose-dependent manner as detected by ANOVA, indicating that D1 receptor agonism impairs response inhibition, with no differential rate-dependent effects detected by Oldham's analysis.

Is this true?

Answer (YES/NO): NO